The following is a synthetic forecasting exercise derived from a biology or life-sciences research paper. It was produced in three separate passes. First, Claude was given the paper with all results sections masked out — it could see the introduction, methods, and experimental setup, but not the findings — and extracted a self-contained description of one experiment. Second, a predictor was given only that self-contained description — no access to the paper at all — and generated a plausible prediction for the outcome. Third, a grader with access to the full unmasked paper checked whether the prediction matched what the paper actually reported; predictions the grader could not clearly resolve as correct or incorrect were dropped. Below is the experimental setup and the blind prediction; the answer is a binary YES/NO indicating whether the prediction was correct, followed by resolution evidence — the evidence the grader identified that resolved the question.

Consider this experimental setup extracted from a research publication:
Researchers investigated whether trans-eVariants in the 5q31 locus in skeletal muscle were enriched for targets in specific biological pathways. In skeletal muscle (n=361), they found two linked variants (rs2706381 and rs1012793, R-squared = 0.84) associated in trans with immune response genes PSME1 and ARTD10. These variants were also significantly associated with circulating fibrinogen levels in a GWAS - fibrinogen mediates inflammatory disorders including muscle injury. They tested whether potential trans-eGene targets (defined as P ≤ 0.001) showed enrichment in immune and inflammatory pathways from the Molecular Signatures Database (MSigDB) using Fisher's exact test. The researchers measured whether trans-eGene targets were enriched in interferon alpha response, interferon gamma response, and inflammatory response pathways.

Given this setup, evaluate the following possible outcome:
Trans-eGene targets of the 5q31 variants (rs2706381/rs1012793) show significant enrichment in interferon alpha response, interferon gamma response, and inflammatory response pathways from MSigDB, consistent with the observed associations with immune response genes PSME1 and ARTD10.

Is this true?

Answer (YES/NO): NO